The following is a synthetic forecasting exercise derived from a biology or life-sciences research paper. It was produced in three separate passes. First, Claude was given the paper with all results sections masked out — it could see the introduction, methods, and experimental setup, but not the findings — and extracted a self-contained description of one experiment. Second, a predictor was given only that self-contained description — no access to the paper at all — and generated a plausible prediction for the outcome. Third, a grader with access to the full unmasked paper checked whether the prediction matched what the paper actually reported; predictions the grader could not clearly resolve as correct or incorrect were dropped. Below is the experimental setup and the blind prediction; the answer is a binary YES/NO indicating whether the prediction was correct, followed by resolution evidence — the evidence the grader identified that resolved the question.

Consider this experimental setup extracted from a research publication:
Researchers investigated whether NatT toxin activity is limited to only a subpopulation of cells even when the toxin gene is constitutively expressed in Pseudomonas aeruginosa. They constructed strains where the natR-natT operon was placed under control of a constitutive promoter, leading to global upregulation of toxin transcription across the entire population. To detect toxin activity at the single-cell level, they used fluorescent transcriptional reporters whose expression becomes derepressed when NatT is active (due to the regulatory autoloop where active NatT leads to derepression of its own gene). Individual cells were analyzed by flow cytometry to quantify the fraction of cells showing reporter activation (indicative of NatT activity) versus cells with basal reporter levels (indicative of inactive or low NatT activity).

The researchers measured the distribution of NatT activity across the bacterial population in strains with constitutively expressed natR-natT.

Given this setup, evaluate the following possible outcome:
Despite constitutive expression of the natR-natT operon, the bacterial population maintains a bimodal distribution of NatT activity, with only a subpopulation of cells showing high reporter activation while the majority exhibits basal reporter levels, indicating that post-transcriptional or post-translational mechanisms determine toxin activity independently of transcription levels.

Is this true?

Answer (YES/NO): YES